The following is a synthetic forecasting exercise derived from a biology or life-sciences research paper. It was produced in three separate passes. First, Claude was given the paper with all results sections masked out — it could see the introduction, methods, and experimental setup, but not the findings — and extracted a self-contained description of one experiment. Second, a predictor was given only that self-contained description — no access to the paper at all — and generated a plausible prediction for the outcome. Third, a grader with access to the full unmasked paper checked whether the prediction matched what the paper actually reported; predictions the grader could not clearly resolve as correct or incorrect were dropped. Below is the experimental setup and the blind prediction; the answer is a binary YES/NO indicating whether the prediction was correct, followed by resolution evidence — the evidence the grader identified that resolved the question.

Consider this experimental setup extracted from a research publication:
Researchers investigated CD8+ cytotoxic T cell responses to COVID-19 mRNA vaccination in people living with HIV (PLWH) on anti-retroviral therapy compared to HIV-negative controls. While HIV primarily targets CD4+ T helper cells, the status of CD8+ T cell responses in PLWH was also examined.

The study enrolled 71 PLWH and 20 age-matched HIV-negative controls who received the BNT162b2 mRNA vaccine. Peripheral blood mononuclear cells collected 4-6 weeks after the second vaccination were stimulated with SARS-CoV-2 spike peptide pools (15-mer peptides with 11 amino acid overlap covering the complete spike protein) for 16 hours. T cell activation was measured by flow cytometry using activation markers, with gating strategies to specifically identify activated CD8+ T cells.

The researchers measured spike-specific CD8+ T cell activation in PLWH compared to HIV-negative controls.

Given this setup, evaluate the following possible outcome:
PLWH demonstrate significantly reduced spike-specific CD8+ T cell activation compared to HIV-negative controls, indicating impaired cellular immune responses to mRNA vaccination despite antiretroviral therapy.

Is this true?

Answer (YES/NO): NO